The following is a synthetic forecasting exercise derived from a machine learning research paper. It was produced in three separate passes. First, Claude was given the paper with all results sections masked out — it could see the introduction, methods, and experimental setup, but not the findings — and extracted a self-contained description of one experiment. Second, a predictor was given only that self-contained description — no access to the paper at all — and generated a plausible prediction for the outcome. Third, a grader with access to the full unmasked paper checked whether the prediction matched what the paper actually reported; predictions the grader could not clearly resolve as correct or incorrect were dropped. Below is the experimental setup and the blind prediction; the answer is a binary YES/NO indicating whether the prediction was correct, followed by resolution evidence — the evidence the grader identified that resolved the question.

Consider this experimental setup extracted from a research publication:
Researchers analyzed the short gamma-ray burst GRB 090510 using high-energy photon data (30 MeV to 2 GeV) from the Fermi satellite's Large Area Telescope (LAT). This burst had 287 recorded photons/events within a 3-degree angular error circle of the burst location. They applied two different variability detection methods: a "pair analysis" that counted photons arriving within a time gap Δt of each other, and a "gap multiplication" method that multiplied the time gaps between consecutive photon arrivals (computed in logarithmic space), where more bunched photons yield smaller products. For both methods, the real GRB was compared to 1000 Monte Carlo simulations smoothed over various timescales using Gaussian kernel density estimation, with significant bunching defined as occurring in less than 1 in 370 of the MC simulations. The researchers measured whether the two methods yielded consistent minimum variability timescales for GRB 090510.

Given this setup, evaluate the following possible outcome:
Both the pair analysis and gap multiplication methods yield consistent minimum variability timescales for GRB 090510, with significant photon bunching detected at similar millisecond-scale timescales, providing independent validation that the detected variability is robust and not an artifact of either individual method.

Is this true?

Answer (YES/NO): NO